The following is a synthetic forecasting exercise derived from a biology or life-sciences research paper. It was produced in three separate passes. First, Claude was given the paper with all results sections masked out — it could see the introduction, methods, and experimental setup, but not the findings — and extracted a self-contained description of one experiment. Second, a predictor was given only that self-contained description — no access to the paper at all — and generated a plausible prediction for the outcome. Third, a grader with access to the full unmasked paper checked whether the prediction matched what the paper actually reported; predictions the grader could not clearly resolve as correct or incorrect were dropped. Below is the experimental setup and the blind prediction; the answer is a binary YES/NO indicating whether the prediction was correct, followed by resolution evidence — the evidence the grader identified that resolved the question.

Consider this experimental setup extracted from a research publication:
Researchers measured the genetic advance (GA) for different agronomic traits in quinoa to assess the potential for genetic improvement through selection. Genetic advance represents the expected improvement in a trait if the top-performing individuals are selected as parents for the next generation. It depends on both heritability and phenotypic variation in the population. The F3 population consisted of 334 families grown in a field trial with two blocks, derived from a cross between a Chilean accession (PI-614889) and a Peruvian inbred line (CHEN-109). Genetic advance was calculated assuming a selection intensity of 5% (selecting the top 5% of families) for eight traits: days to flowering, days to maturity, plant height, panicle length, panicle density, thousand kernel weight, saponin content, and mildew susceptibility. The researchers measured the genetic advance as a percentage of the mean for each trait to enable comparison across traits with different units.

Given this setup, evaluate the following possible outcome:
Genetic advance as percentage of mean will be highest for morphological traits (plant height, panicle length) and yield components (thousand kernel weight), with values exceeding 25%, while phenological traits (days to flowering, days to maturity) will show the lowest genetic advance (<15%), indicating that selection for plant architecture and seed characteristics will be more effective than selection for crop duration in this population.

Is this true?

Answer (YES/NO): NO